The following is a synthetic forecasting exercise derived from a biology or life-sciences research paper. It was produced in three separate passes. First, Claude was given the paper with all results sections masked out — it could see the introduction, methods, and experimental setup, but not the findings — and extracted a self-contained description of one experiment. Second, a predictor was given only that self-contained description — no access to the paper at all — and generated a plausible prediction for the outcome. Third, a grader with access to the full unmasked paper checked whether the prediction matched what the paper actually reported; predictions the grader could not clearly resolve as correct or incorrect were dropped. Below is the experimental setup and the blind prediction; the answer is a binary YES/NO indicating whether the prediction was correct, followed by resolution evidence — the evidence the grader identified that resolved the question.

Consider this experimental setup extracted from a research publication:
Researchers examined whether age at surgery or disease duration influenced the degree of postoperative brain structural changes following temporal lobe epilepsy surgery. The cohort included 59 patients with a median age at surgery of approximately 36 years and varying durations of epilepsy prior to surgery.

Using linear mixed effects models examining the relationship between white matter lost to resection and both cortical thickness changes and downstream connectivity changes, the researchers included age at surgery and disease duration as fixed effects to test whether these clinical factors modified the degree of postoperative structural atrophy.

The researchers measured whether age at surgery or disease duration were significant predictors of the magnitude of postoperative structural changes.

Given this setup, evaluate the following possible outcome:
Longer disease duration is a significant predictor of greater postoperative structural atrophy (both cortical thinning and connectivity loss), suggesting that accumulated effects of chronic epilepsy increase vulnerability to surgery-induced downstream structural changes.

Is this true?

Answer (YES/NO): NO